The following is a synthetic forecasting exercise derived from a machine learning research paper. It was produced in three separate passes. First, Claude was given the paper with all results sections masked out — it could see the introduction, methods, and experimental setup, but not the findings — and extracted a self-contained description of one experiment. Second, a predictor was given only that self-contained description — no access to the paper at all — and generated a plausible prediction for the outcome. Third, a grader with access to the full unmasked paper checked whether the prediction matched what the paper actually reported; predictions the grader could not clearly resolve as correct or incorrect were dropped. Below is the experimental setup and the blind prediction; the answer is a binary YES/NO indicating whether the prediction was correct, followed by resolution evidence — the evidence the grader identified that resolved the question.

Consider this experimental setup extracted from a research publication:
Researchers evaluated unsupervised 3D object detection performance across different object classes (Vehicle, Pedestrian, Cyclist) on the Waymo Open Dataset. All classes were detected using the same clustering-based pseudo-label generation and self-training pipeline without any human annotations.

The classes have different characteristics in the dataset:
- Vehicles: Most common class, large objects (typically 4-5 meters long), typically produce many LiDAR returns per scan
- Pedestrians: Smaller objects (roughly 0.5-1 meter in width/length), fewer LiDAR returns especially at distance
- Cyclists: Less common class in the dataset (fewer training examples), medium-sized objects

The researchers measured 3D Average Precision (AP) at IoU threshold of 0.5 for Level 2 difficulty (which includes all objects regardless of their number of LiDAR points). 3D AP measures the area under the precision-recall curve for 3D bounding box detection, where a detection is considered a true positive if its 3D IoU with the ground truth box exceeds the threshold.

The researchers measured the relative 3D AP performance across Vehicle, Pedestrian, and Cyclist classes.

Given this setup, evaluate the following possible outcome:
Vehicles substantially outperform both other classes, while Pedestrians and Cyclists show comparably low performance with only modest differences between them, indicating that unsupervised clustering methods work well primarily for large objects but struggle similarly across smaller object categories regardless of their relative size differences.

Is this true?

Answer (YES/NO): NO